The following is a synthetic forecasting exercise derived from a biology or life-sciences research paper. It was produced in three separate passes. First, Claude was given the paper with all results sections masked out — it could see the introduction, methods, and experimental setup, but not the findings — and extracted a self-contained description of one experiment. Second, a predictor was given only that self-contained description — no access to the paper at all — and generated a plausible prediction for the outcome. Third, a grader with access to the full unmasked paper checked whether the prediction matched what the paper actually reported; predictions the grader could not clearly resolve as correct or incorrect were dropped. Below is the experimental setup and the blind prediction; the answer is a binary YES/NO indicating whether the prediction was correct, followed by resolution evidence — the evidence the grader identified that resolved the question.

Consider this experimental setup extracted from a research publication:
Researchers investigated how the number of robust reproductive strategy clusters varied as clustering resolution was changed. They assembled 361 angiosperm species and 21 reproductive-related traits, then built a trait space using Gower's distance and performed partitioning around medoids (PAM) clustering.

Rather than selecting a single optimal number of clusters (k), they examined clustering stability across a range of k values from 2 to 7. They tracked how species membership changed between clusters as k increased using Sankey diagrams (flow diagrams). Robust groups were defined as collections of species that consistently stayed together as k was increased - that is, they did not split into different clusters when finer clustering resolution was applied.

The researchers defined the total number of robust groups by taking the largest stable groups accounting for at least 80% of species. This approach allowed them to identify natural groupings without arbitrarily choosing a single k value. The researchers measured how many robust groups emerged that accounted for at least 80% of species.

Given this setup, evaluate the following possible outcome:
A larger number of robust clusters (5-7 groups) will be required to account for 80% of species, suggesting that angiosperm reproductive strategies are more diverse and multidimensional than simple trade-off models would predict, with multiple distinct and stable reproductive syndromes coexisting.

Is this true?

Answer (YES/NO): YES